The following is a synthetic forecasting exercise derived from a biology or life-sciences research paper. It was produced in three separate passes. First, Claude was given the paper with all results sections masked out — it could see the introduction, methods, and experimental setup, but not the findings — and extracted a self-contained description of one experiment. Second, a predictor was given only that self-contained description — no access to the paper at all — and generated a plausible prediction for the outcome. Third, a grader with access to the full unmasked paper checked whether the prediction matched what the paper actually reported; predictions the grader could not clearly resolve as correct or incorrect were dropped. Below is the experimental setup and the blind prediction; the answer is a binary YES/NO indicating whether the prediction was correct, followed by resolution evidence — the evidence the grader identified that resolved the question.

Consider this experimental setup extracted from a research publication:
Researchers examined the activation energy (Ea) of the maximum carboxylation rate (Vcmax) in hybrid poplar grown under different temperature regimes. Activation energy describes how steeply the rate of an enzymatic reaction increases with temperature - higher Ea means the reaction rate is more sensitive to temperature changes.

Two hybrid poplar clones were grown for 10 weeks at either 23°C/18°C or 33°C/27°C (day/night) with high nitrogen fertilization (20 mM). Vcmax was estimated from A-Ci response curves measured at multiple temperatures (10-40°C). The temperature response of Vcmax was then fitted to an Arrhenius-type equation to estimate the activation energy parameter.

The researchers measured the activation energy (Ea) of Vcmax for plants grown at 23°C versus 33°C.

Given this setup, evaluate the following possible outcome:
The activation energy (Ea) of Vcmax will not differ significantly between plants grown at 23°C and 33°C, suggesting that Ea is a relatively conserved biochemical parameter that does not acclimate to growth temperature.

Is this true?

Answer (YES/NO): NO